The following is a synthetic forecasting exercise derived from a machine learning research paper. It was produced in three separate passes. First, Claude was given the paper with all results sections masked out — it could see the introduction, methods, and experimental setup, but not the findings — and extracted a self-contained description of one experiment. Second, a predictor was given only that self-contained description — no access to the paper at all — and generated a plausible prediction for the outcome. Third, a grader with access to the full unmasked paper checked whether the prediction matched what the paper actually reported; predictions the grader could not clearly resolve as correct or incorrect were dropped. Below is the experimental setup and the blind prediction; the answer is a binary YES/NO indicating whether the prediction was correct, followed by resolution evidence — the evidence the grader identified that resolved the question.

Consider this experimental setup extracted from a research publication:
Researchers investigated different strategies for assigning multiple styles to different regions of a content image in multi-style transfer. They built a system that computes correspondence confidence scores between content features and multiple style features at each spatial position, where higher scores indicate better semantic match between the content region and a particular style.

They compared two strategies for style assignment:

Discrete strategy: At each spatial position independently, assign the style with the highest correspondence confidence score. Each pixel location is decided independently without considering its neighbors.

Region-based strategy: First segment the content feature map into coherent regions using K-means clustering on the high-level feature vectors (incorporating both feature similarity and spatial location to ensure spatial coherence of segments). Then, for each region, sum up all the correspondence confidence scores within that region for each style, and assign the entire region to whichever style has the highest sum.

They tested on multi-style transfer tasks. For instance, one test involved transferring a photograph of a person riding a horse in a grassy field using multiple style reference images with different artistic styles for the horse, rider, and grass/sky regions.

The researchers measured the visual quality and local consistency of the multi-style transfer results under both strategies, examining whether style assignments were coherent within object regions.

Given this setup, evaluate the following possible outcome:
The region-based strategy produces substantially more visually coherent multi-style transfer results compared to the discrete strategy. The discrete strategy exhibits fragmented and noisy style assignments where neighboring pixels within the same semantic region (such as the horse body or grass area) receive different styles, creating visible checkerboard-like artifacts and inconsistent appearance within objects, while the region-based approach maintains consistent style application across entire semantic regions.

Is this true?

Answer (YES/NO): YES